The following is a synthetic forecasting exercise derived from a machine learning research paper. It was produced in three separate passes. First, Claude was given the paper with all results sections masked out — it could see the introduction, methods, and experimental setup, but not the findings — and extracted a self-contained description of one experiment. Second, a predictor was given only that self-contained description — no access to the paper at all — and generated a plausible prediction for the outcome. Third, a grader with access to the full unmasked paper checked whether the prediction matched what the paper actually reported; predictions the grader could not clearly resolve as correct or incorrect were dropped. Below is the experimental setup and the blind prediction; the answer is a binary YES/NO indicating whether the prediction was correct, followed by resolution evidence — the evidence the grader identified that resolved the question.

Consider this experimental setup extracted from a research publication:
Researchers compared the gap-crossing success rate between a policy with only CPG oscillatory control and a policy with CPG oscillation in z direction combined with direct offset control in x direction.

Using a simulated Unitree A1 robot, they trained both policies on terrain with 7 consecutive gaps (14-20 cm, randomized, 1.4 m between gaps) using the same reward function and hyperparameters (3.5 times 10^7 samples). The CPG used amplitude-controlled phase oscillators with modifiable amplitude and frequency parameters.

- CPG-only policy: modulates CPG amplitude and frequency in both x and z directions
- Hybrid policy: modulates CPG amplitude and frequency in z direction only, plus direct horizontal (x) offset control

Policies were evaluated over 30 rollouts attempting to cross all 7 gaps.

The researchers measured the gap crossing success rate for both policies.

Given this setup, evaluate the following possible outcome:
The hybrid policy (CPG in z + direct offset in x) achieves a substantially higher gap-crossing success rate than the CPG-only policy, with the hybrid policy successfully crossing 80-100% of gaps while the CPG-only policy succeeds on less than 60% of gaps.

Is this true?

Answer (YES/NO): NO